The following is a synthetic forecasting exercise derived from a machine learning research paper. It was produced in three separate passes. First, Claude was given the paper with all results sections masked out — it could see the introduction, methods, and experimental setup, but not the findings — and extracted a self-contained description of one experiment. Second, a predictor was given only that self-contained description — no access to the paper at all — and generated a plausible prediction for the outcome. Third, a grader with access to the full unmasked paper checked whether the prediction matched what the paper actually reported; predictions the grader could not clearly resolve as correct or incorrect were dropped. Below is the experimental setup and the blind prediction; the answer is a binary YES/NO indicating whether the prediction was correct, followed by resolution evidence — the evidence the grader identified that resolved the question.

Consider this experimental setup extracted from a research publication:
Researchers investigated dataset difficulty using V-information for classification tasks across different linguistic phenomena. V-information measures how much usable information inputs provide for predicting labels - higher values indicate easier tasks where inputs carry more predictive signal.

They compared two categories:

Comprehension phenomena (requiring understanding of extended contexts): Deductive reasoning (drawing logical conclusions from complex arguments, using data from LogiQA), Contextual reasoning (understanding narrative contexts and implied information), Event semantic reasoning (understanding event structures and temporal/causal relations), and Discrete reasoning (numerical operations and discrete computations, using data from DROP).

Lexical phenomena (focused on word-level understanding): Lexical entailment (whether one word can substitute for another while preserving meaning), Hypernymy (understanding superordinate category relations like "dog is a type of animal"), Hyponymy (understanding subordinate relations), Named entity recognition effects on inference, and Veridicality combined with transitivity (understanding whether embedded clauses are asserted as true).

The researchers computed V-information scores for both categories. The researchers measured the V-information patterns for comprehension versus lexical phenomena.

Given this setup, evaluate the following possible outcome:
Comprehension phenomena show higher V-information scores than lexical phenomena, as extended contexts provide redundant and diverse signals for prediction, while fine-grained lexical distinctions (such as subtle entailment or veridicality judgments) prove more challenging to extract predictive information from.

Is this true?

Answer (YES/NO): NO